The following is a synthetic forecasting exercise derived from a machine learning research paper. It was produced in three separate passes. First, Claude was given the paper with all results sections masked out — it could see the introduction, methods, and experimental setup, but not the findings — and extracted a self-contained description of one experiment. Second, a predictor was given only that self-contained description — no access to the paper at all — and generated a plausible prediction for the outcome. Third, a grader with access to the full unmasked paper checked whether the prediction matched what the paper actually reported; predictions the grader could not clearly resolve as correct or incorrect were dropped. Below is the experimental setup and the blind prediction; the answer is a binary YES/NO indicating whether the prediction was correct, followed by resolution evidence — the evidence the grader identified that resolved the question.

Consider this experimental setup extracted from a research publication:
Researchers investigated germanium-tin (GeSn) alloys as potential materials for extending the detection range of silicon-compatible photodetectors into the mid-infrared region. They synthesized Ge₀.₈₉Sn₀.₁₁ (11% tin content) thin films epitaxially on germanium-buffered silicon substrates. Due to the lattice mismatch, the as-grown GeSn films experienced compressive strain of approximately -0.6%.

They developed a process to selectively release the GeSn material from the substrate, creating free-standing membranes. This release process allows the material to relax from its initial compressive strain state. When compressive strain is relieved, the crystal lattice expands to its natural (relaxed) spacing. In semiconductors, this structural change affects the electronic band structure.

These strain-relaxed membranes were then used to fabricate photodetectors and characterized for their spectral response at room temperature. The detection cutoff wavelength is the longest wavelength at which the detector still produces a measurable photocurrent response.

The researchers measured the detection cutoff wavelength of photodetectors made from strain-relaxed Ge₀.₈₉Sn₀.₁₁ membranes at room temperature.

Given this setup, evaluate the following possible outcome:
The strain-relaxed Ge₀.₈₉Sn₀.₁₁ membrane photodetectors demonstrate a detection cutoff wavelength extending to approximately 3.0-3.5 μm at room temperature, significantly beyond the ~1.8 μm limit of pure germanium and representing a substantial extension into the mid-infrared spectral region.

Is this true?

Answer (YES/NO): YES